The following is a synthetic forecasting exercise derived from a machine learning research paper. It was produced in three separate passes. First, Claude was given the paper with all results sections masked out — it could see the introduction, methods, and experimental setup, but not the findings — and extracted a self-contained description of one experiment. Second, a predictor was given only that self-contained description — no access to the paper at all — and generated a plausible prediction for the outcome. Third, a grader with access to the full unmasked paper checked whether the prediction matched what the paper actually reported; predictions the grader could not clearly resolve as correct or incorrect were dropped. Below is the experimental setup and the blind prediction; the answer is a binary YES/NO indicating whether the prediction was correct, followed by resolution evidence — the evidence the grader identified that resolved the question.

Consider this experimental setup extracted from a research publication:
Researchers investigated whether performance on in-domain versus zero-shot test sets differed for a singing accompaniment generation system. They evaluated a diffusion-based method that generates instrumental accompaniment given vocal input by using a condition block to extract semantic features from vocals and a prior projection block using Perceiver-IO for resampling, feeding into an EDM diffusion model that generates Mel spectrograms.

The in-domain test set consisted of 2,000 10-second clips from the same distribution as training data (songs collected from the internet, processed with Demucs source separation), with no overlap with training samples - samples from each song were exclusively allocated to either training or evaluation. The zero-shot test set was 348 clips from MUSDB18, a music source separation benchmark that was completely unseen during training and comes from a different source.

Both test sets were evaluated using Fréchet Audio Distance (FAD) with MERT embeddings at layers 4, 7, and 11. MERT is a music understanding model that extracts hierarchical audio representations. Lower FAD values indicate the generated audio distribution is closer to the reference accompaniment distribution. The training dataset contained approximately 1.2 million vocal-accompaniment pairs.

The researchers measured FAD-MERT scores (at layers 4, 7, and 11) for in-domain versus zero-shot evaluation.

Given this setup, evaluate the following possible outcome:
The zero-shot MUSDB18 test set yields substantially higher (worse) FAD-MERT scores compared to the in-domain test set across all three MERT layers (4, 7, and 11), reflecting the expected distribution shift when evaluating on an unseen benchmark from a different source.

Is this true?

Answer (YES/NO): YES